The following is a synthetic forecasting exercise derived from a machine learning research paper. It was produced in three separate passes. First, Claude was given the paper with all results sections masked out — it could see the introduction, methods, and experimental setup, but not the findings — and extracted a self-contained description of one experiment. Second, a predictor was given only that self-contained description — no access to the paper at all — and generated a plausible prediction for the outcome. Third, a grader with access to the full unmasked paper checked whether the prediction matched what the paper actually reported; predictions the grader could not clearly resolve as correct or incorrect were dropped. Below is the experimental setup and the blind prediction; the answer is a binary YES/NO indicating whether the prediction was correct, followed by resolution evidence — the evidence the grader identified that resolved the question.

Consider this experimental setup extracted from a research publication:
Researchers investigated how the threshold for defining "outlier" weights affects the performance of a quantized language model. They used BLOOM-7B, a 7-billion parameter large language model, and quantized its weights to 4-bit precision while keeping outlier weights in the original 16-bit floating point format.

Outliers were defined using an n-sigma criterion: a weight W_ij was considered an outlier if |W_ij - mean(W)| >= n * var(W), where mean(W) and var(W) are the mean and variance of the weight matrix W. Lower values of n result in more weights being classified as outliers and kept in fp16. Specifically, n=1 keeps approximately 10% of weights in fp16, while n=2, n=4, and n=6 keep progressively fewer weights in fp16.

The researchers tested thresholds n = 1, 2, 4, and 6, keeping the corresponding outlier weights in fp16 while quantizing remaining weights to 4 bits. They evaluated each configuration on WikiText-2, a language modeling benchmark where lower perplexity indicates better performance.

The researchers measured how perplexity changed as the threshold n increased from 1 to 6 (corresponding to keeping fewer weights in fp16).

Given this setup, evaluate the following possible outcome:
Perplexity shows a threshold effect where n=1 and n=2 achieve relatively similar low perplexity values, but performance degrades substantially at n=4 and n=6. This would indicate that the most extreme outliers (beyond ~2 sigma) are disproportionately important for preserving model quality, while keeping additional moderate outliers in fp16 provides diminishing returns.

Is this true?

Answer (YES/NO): NO